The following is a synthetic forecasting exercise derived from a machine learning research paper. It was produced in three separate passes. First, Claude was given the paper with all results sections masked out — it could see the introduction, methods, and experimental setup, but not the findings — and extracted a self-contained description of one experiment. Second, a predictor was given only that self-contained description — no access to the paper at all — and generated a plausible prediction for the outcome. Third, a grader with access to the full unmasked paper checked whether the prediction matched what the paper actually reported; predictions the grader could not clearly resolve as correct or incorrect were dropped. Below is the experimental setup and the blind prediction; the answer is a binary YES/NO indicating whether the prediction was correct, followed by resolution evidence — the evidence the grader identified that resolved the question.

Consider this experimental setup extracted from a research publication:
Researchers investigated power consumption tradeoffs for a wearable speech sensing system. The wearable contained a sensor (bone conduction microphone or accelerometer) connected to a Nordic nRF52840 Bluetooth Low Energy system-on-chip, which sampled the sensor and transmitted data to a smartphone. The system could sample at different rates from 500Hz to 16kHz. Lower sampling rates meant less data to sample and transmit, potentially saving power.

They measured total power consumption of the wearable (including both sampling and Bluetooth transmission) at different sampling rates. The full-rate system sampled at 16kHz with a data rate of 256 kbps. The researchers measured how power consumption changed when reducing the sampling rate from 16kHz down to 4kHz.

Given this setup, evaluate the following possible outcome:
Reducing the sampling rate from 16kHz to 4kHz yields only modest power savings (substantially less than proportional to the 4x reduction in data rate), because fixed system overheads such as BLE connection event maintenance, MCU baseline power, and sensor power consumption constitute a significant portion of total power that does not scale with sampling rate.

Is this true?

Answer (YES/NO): YES